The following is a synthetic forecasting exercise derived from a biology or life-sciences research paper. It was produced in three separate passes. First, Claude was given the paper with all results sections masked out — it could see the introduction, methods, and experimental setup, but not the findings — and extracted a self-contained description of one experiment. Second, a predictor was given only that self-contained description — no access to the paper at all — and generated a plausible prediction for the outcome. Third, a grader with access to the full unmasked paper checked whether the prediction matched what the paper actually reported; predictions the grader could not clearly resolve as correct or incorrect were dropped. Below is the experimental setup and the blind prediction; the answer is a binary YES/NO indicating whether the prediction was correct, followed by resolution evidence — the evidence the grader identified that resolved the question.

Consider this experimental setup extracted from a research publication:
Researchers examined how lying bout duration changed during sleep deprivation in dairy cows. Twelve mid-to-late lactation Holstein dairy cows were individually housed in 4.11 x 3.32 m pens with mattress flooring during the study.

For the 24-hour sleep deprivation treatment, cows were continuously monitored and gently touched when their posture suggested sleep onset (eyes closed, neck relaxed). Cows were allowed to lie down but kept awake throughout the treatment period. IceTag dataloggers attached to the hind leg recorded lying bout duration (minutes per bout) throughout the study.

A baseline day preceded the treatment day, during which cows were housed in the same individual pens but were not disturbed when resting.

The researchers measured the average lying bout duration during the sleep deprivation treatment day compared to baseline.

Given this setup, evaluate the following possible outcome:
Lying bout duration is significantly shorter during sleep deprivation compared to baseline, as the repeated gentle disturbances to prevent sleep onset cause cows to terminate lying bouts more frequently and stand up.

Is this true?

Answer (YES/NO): NO